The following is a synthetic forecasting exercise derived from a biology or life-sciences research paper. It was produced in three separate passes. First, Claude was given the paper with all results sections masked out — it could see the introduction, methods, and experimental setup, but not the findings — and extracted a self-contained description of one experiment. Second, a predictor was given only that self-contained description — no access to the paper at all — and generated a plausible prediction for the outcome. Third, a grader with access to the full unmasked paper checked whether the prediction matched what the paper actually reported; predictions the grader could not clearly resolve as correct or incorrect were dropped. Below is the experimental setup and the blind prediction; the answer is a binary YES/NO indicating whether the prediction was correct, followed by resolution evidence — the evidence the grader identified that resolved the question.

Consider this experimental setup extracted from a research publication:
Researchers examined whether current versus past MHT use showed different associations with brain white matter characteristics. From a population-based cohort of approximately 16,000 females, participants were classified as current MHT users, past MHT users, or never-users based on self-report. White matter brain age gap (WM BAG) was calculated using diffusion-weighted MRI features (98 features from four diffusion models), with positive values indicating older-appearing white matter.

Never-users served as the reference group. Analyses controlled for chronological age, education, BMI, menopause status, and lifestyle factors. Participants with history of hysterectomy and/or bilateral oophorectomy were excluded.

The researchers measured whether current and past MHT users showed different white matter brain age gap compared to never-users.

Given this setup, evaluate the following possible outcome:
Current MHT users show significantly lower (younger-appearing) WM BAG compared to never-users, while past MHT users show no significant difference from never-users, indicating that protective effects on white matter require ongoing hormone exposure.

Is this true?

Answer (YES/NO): NO